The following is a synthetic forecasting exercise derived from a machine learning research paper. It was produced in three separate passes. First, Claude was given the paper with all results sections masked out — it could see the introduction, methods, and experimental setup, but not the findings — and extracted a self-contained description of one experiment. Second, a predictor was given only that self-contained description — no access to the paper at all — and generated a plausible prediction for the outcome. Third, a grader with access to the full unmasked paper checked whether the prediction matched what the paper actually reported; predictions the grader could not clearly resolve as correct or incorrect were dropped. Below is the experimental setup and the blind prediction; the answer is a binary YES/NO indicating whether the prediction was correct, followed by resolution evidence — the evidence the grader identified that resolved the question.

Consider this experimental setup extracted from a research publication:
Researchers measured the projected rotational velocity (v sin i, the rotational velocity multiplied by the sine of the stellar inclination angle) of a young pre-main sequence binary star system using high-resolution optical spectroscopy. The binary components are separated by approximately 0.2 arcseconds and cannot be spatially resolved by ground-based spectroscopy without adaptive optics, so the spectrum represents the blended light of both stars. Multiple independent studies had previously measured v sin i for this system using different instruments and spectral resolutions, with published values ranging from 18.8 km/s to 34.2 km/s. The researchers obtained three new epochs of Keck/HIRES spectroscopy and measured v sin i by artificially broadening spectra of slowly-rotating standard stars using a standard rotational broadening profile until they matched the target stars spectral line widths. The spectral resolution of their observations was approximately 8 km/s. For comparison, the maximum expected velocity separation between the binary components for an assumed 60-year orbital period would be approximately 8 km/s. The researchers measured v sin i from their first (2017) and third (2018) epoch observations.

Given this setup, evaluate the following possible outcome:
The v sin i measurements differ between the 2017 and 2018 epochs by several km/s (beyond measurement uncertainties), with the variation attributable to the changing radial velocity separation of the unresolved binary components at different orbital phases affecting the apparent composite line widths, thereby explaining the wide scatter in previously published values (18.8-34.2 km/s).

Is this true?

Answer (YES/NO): NO